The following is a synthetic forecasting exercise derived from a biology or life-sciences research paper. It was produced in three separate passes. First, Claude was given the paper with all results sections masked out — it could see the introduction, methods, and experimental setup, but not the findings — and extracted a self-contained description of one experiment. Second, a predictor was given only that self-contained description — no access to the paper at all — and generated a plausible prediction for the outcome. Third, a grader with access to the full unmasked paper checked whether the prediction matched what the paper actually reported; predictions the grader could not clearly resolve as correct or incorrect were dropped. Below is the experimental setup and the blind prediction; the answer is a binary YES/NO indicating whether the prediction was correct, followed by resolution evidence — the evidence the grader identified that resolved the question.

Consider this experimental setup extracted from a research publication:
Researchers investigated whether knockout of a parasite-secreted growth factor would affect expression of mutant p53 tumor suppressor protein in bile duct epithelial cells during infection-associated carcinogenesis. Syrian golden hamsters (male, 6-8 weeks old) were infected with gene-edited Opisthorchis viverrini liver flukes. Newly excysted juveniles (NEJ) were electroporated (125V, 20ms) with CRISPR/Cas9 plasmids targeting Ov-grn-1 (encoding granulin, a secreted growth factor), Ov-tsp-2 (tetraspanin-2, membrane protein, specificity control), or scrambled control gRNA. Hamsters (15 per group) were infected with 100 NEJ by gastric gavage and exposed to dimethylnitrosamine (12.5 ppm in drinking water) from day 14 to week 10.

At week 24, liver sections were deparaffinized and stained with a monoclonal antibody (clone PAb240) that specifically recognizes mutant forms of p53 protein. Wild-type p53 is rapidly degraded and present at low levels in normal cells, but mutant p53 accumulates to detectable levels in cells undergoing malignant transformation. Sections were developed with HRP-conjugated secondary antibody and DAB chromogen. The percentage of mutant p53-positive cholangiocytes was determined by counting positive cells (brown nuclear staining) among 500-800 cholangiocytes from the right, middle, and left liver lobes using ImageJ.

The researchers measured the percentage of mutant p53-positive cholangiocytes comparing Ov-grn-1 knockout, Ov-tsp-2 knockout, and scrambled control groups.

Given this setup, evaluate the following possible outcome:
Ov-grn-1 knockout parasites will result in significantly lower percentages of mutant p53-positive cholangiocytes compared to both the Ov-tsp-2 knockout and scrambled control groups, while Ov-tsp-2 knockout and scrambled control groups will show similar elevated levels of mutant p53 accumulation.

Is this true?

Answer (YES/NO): YES